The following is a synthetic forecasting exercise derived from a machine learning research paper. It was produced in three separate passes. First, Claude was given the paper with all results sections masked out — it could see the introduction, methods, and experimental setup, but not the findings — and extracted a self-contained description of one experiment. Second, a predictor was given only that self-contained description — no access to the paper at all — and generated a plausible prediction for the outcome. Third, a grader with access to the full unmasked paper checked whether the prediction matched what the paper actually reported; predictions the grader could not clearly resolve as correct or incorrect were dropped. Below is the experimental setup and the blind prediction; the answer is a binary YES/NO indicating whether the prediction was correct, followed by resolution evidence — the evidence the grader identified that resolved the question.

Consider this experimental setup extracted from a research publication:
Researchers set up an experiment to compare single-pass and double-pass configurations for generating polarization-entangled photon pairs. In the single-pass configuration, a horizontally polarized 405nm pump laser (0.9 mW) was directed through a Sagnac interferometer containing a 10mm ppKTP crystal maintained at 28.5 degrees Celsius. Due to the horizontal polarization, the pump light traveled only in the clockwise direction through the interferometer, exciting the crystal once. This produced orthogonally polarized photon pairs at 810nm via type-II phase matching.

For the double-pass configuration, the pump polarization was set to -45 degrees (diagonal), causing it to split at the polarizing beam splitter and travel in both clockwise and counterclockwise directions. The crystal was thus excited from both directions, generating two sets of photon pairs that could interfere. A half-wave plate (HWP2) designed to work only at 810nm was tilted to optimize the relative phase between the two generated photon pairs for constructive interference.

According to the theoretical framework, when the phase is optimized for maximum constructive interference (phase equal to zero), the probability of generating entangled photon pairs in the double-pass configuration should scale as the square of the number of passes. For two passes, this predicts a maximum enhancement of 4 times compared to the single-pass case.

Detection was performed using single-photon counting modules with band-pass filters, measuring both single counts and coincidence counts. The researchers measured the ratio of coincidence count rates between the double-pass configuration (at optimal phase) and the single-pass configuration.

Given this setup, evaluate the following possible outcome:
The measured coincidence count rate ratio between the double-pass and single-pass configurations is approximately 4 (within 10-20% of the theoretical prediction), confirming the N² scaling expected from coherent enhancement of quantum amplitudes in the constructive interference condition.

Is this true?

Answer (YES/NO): NO